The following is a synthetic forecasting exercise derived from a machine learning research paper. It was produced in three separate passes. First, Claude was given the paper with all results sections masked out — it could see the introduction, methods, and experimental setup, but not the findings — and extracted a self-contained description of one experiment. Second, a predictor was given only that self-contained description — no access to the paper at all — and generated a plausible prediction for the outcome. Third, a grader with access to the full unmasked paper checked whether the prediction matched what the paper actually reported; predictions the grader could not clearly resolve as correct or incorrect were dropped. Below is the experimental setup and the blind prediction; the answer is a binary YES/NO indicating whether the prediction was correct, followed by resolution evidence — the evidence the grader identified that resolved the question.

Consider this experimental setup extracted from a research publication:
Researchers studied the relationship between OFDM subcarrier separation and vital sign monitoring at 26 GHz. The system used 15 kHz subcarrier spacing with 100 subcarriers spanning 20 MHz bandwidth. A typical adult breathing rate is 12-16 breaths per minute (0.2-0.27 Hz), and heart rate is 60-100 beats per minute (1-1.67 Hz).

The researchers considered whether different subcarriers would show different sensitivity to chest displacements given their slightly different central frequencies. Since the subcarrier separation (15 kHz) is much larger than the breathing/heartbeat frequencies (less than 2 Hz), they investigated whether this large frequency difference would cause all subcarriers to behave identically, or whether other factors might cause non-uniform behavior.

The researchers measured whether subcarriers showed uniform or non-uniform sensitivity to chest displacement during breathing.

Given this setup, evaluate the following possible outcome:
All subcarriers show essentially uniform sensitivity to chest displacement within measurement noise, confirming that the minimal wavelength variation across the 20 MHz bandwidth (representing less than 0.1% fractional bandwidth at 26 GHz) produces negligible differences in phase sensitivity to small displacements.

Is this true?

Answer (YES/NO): NO